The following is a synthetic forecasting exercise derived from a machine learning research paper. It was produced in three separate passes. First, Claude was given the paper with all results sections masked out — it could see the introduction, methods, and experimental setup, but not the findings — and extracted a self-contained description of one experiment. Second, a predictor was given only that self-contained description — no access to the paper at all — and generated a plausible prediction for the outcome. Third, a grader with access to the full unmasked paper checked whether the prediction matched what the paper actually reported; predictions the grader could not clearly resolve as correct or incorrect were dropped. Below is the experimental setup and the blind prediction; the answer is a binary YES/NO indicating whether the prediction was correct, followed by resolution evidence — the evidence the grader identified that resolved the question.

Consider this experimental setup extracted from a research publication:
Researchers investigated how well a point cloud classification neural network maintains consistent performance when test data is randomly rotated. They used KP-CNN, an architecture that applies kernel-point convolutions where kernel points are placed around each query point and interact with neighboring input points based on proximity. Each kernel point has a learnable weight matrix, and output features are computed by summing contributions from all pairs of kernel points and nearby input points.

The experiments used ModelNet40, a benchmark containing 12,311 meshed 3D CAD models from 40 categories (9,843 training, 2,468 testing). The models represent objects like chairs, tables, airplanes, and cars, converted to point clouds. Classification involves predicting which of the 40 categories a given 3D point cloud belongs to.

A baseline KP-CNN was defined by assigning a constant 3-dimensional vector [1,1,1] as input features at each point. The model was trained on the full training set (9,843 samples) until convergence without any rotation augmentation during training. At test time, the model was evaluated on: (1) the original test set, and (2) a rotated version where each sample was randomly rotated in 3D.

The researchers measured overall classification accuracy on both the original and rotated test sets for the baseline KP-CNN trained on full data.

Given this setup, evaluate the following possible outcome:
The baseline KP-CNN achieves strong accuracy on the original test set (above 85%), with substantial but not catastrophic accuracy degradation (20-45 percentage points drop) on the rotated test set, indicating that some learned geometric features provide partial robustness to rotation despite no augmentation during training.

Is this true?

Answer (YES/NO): NO